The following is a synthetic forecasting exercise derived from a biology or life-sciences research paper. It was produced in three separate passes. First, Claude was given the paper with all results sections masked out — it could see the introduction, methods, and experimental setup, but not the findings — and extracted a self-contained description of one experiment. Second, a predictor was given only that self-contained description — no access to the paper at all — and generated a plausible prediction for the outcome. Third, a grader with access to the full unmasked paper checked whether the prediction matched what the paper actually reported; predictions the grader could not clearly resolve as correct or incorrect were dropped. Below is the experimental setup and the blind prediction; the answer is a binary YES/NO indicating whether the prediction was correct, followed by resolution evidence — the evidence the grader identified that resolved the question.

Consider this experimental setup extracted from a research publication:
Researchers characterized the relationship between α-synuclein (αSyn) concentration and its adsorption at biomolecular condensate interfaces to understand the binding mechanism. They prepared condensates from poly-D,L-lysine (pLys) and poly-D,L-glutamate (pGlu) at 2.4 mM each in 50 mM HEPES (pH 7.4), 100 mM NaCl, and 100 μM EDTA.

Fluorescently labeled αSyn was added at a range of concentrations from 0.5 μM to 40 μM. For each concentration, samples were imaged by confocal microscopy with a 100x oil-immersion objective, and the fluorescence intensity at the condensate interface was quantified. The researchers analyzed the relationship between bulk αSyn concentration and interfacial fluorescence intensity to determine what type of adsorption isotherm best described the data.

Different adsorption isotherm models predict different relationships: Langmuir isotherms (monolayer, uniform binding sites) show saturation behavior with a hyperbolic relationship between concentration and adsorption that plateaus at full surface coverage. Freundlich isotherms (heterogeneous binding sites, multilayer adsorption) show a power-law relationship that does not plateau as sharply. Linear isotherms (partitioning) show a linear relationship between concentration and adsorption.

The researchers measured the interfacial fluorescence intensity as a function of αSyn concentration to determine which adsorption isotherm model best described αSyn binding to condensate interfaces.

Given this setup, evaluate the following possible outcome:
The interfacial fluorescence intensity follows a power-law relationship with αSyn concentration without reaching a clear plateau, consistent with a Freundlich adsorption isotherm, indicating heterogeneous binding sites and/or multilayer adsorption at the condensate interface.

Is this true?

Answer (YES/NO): YES